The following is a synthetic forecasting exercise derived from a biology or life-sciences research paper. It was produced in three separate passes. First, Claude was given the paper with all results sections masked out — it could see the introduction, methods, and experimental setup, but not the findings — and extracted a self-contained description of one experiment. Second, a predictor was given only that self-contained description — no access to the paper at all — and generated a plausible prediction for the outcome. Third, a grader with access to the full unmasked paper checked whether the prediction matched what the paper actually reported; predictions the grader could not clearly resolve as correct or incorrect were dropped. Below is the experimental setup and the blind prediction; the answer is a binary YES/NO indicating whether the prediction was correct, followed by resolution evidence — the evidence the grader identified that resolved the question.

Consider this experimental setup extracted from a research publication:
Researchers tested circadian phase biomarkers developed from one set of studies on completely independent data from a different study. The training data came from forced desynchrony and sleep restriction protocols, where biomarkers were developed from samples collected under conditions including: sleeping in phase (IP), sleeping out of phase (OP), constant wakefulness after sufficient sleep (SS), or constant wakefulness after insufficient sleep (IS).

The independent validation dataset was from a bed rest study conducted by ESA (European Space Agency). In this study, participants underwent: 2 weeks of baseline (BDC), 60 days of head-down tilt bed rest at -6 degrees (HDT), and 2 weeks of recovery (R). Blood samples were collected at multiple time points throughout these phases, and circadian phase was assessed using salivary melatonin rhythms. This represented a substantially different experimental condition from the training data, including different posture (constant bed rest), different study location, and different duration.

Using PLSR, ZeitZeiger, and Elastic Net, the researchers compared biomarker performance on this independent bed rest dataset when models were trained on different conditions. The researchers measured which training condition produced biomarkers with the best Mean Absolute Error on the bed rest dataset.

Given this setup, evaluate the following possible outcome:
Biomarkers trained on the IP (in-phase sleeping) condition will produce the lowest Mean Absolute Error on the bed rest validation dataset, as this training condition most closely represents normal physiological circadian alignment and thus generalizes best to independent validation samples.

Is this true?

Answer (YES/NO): NO